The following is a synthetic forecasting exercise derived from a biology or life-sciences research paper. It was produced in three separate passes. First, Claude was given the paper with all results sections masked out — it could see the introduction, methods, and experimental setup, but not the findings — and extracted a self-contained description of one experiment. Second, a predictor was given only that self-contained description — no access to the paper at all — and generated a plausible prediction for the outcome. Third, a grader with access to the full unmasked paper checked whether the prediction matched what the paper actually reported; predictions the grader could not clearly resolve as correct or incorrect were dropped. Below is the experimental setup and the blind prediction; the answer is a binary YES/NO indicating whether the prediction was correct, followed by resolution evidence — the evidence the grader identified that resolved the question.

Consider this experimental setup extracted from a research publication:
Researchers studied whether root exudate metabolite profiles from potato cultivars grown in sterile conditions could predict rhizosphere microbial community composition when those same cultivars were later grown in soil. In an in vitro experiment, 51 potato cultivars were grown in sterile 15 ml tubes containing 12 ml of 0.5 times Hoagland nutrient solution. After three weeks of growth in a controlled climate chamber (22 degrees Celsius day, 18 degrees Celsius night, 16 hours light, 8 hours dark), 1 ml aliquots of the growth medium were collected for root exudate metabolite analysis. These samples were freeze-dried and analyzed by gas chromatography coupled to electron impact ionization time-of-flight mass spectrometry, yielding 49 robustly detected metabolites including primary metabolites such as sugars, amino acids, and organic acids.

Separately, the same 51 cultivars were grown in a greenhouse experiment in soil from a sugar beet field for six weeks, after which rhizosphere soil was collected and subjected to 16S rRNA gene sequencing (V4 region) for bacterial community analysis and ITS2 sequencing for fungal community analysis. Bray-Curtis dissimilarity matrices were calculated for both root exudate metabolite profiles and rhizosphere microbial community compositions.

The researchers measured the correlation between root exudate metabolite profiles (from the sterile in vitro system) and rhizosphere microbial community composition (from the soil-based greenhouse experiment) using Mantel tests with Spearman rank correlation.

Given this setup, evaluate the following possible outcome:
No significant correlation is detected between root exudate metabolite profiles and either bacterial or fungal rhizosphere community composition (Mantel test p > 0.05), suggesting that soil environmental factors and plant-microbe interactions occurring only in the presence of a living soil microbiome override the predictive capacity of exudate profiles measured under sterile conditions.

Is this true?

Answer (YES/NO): YES